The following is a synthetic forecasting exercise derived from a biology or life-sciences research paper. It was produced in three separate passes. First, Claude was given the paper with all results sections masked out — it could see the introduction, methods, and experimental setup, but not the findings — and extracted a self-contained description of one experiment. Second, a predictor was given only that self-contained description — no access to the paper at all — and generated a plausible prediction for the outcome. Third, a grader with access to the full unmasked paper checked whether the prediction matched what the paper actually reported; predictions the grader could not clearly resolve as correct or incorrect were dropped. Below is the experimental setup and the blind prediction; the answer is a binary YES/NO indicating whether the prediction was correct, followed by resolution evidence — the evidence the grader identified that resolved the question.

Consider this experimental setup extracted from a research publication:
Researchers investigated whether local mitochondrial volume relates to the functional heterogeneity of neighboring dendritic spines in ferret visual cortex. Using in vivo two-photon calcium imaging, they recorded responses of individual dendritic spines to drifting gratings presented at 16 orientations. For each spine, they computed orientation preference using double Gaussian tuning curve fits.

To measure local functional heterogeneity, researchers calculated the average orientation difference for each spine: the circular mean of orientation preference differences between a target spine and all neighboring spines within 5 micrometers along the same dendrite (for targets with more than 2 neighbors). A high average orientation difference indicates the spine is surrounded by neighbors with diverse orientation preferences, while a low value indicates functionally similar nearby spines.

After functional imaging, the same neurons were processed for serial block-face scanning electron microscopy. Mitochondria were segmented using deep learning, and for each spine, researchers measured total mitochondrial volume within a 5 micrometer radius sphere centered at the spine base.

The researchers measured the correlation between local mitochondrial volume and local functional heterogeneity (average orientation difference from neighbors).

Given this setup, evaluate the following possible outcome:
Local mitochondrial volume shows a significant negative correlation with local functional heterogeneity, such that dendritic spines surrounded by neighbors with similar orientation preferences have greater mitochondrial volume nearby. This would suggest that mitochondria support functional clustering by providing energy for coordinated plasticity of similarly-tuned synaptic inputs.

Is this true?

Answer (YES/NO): NO